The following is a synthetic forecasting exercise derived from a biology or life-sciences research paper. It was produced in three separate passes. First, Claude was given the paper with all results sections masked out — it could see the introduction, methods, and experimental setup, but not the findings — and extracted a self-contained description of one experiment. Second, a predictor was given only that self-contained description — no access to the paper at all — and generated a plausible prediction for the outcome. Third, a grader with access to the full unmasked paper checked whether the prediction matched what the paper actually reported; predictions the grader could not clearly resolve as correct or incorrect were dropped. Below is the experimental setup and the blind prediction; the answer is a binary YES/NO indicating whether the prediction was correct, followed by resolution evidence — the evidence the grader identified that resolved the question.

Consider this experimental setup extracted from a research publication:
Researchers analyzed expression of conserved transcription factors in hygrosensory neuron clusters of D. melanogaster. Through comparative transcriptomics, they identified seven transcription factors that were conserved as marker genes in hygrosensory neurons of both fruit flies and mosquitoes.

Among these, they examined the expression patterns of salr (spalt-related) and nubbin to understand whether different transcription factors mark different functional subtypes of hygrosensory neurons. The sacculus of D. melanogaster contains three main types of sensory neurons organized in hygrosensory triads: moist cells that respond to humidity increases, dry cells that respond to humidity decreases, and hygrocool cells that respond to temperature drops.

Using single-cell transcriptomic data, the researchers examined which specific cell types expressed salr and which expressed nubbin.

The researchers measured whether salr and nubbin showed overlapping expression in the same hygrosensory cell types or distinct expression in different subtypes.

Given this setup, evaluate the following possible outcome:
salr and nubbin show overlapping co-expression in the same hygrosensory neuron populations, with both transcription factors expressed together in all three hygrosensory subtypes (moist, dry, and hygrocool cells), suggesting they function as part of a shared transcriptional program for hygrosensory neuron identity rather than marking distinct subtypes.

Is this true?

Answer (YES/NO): NO